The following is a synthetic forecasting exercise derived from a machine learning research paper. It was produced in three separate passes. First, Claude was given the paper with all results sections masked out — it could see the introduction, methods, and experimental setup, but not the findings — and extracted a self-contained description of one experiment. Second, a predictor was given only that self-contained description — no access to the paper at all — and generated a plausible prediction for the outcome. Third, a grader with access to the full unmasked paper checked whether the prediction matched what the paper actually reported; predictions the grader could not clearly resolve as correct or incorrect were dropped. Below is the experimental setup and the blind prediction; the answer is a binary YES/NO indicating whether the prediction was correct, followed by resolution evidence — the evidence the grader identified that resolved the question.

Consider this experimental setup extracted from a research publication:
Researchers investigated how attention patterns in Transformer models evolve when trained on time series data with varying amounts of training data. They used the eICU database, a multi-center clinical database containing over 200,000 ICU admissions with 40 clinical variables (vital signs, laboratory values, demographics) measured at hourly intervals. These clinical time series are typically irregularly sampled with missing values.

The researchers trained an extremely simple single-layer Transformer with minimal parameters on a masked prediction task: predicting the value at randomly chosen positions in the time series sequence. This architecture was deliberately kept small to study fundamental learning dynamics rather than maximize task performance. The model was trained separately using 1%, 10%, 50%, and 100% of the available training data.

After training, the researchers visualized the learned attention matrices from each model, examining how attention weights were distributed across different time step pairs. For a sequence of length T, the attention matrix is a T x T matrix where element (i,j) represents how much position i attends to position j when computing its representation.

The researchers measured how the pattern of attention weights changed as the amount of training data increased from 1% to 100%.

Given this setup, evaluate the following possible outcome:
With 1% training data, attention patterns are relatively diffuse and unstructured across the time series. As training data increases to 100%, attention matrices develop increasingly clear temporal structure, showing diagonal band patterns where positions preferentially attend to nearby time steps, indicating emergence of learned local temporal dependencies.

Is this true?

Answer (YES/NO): YES